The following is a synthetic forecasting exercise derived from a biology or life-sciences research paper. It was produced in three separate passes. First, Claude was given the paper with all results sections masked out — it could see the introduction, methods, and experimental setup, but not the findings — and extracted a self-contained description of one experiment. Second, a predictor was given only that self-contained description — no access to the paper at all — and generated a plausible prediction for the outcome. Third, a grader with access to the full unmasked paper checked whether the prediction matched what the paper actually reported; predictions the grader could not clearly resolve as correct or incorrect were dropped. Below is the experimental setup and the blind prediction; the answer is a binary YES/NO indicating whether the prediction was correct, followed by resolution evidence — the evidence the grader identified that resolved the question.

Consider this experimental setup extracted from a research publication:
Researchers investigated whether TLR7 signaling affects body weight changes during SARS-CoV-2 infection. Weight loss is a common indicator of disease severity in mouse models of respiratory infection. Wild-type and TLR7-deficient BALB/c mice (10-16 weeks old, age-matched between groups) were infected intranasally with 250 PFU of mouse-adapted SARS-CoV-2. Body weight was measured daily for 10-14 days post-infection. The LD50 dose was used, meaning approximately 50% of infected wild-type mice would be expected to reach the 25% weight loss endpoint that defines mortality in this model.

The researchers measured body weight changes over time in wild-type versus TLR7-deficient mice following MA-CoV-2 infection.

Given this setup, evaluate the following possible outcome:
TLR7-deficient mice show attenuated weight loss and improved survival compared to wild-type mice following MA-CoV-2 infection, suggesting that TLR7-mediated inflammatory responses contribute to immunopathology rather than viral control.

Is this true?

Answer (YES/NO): NO